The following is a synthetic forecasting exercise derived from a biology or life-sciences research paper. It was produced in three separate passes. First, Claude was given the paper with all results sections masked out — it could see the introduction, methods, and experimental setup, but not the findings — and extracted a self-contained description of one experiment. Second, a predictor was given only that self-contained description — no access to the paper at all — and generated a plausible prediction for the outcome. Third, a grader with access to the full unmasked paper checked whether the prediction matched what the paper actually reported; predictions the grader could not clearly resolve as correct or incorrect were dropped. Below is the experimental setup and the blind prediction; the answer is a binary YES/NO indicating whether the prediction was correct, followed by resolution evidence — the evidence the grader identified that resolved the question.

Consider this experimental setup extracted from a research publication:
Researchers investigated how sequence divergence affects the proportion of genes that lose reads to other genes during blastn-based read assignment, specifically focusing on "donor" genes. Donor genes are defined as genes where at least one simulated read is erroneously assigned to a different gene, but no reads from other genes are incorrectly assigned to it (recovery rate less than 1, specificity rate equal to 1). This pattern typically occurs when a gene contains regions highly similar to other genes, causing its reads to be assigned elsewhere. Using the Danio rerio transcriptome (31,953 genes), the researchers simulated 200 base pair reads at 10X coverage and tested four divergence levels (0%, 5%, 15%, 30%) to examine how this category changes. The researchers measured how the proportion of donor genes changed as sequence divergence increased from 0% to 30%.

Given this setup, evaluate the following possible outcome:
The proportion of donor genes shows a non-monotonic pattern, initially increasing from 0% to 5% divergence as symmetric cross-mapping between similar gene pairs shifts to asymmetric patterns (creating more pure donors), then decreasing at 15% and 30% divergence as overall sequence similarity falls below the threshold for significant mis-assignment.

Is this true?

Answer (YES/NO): NO